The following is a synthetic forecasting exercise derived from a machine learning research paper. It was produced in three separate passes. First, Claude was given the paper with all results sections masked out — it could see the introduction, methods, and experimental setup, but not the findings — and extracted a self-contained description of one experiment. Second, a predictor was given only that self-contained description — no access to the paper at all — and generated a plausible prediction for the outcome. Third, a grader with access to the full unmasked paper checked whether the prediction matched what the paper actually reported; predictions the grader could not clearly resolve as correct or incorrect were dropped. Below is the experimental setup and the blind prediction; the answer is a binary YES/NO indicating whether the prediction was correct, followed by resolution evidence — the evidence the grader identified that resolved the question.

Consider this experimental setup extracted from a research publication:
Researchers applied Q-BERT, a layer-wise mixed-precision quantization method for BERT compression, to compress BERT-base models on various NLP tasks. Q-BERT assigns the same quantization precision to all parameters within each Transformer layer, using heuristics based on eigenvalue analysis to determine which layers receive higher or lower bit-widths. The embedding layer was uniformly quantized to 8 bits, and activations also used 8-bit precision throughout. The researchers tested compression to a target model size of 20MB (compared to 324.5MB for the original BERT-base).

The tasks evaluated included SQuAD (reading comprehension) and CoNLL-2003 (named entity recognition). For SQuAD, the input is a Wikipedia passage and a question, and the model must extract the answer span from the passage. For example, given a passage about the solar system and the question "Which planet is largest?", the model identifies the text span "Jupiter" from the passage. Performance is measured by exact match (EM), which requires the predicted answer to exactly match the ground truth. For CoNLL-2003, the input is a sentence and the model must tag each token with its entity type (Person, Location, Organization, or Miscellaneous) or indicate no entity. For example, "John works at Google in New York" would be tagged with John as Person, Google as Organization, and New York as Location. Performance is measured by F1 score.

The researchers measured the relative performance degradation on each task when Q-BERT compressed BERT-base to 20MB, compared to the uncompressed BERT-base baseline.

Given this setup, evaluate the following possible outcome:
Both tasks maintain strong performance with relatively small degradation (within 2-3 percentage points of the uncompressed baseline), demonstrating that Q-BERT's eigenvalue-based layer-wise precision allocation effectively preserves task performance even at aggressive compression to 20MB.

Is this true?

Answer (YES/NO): NO